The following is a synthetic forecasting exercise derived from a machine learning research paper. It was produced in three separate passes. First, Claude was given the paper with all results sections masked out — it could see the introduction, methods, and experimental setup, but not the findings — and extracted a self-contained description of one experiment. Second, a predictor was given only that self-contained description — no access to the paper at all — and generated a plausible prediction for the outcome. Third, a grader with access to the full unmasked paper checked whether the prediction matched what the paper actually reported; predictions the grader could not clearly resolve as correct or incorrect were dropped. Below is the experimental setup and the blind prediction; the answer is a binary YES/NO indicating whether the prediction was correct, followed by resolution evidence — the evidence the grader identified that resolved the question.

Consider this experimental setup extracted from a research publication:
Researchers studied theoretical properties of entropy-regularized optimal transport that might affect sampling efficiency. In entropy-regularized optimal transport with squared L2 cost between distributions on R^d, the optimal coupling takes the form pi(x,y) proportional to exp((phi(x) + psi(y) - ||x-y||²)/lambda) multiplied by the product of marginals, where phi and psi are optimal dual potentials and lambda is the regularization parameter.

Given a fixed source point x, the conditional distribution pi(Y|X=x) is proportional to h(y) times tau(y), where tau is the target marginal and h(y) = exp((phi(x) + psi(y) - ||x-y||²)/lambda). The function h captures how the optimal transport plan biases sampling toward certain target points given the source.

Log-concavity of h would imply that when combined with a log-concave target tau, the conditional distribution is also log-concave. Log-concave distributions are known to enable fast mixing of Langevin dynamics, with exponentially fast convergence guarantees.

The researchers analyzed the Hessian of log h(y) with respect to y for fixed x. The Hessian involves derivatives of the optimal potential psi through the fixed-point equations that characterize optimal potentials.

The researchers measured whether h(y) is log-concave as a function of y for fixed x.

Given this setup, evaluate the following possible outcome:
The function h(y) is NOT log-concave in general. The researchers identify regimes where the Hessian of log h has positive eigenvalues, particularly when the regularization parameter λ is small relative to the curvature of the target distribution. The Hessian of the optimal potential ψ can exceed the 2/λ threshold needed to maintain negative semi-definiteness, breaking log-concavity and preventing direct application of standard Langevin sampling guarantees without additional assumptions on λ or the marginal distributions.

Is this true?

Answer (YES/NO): NO